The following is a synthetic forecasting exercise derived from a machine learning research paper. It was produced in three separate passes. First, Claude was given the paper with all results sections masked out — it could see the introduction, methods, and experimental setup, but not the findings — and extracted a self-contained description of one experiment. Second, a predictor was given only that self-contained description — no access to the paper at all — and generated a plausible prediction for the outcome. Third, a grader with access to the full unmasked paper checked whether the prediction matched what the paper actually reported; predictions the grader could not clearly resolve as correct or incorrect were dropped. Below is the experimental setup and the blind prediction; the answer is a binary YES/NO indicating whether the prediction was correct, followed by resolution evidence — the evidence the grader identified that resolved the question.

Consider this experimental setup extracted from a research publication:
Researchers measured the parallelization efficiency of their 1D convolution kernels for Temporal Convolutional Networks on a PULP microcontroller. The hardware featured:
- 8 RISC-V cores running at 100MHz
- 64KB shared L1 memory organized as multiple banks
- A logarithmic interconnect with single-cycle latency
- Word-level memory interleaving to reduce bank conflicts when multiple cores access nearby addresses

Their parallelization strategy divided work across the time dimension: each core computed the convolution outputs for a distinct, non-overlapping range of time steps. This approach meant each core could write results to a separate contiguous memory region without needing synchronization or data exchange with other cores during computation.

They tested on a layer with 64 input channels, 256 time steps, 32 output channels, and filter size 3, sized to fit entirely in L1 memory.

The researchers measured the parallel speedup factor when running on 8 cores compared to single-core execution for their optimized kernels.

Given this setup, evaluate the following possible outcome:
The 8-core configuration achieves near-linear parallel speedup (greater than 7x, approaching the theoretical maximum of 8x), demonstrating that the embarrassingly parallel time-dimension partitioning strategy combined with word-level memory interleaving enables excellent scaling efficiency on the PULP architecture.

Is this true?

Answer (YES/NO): YES